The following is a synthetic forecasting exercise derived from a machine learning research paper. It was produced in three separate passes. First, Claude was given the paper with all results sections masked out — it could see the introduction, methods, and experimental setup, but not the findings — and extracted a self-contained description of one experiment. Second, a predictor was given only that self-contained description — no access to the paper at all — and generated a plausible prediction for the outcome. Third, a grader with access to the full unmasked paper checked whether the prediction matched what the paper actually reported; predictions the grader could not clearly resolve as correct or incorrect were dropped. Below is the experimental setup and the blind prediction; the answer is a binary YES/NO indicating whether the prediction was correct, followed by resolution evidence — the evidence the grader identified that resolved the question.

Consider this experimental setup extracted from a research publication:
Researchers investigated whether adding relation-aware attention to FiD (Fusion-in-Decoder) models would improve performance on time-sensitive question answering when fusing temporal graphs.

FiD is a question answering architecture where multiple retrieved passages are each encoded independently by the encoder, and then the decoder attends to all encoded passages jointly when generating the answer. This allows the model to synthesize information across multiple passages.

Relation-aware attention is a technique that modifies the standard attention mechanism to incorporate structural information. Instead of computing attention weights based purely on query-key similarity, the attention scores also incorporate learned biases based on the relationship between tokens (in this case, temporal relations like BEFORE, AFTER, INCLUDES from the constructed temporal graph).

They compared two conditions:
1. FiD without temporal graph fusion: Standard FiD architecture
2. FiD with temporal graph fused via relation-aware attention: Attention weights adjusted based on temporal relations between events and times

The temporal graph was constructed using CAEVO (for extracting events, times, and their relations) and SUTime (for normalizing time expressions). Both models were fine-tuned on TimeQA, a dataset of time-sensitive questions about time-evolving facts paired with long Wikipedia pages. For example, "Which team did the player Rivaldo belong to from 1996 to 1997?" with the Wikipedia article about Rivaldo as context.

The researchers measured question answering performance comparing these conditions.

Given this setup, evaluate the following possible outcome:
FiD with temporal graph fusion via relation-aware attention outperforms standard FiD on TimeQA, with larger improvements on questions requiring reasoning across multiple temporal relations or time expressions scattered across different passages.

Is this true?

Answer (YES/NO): NO